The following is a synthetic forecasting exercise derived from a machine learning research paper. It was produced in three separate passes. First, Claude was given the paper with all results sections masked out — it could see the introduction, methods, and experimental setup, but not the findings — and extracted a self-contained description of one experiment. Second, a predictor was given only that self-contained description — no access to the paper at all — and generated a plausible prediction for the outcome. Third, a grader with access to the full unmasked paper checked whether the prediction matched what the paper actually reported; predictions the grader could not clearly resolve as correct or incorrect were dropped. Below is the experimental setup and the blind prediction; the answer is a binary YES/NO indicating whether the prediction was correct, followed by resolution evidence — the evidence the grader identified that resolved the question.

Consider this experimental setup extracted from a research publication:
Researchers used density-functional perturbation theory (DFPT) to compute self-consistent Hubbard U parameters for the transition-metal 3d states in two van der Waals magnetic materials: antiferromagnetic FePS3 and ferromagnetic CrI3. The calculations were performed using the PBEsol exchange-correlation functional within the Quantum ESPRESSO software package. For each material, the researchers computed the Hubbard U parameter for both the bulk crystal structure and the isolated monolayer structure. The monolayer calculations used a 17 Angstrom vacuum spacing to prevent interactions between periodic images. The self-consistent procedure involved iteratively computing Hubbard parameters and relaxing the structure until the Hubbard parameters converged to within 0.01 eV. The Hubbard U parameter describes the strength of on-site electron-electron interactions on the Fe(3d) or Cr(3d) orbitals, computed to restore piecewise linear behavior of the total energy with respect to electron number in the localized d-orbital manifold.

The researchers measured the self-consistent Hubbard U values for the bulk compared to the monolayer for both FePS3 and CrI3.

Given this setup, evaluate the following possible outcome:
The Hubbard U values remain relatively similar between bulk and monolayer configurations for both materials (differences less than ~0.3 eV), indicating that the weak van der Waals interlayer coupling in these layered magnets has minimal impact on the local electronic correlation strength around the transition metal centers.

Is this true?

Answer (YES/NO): YES